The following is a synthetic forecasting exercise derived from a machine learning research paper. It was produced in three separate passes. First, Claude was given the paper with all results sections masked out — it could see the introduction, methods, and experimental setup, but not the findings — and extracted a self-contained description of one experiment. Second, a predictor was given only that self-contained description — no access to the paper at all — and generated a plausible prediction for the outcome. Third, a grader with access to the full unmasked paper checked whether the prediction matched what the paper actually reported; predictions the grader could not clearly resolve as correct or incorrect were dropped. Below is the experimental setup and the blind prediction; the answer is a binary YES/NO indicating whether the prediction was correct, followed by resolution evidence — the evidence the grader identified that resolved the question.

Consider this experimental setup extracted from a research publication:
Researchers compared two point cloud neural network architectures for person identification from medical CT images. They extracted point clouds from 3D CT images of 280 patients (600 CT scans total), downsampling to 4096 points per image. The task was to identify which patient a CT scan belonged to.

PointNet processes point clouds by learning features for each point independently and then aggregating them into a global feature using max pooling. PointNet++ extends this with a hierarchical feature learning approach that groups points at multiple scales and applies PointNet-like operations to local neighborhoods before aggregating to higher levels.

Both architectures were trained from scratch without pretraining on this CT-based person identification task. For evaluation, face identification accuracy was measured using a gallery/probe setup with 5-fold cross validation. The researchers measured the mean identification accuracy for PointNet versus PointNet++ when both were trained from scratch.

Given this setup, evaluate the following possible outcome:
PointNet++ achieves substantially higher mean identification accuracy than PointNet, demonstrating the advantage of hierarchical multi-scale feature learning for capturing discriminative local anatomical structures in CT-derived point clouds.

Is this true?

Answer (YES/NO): NO